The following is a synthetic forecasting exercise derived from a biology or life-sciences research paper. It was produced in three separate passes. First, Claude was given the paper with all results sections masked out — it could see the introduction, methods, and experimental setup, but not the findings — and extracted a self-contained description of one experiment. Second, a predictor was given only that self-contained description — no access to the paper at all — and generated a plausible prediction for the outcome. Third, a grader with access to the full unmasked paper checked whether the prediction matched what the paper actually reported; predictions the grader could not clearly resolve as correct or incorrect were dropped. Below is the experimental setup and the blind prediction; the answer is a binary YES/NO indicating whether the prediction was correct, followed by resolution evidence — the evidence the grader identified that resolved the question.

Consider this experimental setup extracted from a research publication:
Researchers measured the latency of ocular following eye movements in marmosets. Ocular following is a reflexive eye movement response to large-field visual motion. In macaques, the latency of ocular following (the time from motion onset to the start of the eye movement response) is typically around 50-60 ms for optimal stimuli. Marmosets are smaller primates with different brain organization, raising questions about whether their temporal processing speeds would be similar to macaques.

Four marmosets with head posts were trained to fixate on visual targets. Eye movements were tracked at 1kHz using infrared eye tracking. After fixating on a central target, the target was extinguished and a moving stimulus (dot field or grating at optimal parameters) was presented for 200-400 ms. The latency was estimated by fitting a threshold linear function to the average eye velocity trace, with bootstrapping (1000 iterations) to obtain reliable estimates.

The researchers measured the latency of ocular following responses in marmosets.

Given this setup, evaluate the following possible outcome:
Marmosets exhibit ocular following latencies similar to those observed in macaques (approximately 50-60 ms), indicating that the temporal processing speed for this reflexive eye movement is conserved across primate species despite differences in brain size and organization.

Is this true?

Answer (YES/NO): YES